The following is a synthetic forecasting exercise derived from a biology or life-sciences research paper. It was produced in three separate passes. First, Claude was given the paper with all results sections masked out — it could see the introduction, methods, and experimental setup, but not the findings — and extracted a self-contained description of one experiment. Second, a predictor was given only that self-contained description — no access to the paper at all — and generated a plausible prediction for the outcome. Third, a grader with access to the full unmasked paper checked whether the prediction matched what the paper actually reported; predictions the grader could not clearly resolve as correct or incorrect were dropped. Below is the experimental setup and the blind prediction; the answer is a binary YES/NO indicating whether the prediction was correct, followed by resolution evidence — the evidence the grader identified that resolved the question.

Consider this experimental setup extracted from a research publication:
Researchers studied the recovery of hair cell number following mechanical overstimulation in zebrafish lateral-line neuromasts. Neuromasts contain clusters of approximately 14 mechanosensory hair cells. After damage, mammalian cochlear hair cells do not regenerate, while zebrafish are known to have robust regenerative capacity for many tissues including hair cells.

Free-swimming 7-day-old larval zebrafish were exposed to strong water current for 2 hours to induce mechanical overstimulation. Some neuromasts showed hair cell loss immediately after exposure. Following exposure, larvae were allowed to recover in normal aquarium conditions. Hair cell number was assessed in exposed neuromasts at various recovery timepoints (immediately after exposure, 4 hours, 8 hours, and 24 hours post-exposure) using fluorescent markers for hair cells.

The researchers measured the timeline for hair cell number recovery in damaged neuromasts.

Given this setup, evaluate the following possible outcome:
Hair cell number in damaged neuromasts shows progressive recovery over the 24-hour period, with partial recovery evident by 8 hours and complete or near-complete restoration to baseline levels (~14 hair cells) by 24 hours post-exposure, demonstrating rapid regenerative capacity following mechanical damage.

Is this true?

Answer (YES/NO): NO